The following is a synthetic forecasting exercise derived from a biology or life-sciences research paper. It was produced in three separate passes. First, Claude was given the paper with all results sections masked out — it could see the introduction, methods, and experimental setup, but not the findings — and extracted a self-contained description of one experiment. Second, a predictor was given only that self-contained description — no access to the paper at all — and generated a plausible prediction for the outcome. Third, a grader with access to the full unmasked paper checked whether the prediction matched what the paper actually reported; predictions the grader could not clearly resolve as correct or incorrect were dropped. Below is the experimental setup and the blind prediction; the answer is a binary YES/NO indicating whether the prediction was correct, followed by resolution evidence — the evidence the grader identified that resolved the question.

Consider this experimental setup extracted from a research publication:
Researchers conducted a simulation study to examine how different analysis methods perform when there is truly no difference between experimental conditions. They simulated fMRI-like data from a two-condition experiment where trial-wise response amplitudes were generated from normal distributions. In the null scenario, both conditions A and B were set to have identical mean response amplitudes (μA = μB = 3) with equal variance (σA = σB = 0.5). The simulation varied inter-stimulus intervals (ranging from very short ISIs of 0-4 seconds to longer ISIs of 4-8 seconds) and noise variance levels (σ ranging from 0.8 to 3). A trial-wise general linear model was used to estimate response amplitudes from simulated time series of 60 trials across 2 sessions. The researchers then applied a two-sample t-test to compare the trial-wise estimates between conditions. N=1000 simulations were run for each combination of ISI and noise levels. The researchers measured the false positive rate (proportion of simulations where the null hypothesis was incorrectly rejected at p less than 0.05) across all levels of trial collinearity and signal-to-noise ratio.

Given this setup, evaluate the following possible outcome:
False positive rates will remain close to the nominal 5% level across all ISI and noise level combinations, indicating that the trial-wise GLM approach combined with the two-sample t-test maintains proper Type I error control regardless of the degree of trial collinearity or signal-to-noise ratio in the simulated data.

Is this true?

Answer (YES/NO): YES